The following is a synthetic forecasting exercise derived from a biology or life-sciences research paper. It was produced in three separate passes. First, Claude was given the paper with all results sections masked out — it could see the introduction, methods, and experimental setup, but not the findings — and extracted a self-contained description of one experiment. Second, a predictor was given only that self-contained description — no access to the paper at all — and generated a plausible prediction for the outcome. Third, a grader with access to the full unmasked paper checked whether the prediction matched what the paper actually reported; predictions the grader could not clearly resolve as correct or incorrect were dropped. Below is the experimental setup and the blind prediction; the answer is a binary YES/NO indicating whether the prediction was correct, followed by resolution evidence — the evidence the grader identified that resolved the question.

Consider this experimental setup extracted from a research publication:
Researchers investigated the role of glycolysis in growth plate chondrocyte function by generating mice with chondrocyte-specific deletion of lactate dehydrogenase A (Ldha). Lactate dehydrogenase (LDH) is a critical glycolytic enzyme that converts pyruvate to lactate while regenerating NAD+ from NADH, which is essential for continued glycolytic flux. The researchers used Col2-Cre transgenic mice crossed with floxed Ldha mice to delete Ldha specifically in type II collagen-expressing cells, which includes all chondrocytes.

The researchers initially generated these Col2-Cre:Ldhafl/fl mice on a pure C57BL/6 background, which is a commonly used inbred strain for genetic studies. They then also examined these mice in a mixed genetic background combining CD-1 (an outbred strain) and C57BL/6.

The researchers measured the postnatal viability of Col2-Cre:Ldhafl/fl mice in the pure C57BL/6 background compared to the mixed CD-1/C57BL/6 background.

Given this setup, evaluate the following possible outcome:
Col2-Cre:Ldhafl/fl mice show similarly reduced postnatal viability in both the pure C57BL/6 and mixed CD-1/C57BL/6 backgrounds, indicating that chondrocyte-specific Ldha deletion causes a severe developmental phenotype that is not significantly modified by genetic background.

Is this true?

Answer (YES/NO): NO